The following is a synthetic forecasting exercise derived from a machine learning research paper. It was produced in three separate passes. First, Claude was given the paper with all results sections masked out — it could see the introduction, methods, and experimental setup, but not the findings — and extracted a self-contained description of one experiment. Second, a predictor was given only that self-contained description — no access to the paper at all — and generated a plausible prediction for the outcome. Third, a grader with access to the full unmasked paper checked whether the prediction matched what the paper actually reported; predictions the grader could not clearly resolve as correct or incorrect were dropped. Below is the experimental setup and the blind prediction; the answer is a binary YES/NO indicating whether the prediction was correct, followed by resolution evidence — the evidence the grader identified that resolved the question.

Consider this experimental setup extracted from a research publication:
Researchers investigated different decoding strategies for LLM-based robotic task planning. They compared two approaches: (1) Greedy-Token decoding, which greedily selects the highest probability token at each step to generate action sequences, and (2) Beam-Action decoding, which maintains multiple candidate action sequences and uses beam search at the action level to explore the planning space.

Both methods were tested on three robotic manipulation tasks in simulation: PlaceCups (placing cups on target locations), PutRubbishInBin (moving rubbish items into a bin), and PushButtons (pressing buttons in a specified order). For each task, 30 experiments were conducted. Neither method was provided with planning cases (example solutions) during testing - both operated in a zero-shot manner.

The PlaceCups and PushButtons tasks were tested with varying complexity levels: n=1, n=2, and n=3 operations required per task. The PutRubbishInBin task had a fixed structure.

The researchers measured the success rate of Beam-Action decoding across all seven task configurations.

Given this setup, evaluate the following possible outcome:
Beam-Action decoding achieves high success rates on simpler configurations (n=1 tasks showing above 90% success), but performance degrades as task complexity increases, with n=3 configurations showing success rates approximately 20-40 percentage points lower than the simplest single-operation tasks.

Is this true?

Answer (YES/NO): NO